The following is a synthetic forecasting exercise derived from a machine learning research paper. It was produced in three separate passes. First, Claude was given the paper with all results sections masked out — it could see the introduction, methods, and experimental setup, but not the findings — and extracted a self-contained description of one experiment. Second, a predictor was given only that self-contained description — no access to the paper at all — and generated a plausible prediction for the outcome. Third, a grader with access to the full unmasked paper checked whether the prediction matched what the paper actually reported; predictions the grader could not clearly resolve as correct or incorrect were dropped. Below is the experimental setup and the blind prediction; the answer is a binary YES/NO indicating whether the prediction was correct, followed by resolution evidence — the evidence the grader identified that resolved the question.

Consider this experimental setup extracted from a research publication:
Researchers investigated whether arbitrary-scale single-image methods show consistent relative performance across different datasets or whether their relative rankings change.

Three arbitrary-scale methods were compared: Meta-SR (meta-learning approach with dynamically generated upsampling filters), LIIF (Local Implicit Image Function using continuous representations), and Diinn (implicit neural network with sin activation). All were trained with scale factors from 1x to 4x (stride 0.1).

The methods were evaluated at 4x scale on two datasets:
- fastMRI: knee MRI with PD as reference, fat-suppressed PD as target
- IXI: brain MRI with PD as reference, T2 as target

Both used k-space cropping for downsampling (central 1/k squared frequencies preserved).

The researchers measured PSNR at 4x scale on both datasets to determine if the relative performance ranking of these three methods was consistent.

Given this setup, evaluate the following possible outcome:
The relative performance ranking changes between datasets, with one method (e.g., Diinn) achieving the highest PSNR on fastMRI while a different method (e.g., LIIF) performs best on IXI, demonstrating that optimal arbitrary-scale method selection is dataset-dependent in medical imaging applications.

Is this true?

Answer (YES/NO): NO